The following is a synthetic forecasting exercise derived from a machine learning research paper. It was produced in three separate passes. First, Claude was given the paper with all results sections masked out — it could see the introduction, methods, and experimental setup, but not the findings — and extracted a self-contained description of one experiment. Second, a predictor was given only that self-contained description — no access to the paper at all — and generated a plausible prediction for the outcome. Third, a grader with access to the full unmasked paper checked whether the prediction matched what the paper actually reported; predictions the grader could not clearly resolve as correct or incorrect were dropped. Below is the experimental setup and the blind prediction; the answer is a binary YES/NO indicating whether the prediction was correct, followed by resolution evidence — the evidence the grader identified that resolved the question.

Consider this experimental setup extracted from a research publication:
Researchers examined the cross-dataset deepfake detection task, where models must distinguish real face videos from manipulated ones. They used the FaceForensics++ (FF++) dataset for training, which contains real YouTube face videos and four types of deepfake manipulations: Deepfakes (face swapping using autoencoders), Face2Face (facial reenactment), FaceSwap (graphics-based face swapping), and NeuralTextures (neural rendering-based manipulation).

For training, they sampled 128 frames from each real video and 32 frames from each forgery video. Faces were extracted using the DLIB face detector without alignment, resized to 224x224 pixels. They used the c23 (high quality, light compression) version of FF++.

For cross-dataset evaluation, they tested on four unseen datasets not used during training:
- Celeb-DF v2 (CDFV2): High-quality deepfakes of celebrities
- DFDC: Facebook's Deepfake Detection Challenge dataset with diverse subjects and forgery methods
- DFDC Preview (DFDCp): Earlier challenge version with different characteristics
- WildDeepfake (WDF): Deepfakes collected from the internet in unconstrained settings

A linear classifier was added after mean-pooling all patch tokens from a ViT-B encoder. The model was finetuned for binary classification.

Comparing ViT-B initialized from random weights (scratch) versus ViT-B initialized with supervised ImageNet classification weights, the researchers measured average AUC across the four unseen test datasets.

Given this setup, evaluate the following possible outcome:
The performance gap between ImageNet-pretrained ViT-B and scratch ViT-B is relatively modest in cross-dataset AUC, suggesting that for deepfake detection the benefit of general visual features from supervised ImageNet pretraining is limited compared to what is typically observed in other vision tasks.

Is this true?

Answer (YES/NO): NO